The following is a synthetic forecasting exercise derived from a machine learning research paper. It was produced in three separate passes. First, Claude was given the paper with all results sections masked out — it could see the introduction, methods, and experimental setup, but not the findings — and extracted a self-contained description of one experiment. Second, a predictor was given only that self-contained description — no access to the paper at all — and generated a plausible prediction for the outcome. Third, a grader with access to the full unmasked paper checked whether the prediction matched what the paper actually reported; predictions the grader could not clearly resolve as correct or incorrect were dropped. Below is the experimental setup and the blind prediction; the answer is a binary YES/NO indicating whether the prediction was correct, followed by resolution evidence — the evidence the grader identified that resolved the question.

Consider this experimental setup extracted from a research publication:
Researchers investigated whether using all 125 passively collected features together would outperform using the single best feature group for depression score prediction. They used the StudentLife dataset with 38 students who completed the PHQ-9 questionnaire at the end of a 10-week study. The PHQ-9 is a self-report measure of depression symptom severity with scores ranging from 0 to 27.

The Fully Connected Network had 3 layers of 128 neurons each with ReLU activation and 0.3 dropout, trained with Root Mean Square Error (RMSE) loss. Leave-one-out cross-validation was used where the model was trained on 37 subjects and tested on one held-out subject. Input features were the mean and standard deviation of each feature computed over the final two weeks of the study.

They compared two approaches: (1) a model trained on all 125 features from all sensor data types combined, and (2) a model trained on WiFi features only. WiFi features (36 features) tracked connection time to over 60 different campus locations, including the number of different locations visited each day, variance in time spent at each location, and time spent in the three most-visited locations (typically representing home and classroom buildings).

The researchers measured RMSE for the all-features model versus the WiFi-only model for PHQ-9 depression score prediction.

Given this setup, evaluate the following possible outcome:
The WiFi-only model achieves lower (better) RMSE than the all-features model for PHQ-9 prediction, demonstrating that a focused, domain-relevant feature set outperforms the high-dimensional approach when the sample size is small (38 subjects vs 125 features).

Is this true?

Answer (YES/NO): YES